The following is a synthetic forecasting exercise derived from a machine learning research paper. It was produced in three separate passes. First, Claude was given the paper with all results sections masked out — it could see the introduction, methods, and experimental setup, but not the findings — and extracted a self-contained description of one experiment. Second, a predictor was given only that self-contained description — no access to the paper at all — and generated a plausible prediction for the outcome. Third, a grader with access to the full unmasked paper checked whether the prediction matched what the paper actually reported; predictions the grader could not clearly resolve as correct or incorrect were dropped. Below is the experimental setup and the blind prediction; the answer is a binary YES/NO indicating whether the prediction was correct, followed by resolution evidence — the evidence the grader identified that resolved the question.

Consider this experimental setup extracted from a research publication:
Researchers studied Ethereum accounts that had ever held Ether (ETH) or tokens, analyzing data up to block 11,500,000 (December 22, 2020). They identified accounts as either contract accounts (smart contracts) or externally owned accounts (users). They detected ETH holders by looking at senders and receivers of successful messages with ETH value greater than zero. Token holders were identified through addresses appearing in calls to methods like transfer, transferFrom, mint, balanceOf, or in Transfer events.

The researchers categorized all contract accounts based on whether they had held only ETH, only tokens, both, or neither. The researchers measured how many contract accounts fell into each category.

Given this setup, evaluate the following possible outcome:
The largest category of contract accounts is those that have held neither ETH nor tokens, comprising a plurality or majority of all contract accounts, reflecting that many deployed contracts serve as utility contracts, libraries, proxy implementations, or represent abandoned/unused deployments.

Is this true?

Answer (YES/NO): YES